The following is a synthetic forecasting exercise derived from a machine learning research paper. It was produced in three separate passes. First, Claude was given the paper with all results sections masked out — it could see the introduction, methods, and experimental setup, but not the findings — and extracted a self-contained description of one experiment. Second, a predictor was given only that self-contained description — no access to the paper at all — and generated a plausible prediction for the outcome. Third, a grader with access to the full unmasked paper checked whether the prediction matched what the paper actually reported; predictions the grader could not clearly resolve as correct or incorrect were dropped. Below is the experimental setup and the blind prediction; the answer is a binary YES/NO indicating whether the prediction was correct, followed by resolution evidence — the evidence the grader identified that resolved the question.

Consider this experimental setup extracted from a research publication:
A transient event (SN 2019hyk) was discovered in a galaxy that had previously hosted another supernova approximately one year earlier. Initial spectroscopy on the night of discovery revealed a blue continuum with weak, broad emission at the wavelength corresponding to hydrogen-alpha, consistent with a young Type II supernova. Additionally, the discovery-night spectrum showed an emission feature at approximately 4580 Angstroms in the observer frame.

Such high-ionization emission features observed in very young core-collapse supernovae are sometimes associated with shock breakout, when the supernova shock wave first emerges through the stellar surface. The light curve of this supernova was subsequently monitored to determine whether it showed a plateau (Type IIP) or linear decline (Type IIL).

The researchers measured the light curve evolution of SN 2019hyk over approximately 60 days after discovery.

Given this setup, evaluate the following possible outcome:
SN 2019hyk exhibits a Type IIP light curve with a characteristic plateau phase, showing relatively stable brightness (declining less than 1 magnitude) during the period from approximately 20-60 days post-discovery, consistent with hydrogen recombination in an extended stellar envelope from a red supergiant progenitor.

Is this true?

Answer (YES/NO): YES